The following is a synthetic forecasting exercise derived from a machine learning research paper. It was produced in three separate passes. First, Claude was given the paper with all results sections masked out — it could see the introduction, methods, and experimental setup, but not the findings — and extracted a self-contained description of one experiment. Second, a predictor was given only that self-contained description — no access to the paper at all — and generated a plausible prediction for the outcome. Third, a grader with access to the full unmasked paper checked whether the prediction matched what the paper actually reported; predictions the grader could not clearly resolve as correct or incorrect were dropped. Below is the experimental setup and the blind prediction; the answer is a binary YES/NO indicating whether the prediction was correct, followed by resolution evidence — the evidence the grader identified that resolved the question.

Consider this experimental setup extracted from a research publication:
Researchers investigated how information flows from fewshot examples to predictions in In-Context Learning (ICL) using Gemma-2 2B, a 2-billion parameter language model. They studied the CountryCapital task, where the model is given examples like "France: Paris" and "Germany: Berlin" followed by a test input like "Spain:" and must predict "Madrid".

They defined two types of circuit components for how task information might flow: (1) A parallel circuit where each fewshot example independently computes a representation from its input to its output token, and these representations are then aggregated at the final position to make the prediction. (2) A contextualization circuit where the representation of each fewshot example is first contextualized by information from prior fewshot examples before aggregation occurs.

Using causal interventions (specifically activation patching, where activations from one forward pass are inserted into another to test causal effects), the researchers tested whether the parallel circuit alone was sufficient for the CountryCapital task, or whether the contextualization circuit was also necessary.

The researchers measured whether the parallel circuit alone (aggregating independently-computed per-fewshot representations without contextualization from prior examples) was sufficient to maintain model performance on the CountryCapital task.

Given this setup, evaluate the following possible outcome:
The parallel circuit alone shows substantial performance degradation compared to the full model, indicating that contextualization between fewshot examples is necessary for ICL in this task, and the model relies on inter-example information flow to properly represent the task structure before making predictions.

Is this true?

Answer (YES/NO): YES